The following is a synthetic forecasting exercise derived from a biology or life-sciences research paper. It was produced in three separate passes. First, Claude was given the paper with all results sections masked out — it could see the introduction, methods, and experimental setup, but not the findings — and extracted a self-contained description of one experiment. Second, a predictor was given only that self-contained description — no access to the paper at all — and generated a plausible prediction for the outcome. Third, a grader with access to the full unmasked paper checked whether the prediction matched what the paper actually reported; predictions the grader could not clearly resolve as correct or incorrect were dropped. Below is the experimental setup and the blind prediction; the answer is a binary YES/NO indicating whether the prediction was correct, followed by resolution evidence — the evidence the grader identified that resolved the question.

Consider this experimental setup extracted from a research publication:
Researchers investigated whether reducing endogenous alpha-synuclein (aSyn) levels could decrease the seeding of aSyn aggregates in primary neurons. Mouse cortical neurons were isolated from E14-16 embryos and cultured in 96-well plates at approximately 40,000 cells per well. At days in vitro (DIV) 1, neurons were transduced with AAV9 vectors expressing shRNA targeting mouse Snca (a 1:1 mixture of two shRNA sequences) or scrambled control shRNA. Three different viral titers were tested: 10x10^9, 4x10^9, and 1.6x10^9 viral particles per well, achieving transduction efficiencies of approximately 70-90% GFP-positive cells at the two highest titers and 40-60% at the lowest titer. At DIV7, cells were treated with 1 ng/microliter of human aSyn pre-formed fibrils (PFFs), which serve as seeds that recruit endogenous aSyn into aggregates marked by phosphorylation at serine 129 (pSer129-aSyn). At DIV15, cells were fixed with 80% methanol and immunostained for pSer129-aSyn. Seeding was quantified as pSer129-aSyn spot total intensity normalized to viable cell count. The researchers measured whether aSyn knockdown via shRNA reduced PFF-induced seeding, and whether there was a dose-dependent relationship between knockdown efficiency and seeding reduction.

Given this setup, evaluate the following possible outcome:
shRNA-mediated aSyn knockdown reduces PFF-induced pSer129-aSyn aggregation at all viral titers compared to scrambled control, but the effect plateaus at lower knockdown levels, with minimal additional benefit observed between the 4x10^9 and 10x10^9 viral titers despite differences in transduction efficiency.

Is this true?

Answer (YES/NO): NO